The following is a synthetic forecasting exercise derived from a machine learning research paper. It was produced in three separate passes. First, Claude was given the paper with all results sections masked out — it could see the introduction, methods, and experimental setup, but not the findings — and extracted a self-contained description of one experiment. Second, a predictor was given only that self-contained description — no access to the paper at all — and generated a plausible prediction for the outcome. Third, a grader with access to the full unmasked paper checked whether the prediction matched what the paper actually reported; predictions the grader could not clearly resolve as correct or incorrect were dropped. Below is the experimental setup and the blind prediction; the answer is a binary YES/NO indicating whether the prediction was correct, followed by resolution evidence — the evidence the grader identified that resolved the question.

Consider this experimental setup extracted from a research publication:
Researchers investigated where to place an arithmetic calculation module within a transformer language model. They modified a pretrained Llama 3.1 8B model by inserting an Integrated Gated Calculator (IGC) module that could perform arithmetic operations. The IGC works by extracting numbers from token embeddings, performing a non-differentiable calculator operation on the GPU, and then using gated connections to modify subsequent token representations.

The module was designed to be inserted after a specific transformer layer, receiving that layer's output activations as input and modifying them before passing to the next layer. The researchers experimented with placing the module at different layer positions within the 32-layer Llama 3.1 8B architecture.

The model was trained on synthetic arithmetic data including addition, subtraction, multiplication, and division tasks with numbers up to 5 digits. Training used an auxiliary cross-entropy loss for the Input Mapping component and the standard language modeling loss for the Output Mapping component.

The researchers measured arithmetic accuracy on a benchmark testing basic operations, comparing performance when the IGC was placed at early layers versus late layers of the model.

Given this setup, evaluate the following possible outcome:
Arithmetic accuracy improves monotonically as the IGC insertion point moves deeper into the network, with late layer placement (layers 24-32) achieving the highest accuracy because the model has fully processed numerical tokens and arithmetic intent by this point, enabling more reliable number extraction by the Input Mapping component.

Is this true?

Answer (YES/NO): NO